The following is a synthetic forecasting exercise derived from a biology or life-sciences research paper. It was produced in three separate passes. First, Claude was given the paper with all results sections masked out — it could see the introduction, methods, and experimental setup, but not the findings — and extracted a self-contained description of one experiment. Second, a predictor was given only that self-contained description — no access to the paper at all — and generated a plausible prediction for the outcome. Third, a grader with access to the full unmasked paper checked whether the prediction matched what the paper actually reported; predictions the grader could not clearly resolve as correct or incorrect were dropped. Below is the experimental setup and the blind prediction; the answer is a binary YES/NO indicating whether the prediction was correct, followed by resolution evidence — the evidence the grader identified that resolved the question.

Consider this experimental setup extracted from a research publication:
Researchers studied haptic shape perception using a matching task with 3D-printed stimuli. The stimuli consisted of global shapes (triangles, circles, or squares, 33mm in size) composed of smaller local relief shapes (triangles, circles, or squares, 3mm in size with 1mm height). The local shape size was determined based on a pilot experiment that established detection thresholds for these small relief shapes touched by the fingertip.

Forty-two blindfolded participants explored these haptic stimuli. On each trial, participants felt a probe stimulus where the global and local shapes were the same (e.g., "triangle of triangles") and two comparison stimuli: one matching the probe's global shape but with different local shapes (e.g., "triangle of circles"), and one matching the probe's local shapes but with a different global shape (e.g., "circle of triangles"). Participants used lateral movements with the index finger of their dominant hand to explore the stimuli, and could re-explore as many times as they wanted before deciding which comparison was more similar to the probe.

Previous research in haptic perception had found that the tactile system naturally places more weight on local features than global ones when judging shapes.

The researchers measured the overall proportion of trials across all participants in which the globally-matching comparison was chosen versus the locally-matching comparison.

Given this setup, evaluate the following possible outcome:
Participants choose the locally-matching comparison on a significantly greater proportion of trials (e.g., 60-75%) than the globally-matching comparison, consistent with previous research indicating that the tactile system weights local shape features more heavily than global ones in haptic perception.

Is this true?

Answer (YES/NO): NO